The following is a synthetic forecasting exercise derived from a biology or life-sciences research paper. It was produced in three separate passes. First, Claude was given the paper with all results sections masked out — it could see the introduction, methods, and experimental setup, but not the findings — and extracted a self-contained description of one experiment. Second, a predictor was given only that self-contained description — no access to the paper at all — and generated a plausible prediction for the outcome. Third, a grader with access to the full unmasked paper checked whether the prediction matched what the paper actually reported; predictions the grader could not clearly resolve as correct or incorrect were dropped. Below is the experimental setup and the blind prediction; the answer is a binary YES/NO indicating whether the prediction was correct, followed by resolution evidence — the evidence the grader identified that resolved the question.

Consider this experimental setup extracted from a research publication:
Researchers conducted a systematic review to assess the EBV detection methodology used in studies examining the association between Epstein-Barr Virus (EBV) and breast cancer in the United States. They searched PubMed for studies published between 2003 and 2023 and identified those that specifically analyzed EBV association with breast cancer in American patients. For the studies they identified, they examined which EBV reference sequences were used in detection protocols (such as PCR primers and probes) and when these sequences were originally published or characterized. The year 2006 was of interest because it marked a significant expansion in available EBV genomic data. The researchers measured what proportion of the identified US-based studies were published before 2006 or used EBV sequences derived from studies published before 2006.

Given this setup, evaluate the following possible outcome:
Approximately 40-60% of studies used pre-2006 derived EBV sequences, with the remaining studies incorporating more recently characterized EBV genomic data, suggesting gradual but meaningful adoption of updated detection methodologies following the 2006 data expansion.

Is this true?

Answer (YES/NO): NO